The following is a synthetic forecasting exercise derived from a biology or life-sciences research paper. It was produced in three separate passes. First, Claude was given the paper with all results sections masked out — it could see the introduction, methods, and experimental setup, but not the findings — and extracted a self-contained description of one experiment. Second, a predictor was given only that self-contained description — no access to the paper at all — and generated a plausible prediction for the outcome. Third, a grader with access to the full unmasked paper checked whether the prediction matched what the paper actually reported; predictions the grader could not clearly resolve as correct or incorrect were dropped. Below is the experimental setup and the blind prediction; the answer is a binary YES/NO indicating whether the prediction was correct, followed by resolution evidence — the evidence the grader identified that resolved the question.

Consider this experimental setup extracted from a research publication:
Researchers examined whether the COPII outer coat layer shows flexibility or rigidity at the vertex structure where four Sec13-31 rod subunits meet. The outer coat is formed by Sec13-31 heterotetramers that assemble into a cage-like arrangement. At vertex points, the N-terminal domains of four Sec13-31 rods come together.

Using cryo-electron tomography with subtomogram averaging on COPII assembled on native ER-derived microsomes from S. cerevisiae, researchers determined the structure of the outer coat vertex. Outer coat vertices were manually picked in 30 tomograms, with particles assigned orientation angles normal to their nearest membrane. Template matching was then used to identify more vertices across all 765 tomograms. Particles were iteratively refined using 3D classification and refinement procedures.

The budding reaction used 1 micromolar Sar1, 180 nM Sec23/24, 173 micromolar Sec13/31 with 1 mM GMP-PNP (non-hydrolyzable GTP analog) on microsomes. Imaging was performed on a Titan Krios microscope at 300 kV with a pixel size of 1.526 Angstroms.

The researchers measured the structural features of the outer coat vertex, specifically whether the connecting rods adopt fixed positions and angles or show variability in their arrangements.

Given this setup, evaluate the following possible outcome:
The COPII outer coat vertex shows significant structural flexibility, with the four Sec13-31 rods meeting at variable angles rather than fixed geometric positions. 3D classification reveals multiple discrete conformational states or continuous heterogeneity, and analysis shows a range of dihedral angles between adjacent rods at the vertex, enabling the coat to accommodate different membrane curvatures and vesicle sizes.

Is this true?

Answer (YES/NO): NO